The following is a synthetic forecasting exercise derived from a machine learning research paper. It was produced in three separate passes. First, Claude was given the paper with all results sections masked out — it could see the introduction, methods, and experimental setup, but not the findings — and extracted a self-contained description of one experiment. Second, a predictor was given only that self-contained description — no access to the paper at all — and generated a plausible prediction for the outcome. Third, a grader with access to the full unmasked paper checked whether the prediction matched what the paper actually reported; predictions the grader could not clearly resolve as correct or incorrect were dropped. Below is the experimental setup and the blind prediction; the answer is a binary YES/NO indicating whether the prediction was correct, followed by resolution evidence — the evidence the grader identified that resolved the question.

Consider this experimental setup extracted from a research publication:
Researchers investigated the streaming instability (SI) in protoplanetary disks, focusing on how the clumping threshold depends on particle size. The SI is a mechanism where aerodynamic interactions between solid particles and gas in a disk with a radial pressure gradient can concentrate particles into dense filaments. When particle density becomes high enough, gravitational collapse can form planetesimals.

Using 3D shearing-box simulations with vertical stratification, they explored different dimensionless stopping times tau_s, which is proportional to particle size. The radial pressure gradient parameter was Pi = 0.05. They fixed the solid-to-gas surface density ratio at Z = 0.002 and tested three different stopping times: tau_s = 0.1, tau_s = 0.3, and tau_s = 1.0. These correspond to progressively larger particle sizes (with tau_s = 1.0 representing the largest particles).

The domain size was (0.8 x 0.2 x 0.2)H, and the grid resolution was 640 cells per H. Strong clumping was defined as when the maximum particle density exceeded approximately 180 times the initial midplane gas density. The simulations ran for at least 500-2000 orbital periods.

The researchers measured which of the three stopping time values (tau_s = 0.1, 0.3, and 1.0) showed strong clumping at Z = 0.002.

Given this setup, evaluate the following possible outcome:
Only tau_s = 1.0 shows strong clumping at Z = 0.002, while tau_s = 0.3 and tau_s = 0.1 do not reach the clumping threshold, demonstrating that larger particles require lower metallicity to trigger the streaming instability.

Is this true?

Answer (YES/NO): NO